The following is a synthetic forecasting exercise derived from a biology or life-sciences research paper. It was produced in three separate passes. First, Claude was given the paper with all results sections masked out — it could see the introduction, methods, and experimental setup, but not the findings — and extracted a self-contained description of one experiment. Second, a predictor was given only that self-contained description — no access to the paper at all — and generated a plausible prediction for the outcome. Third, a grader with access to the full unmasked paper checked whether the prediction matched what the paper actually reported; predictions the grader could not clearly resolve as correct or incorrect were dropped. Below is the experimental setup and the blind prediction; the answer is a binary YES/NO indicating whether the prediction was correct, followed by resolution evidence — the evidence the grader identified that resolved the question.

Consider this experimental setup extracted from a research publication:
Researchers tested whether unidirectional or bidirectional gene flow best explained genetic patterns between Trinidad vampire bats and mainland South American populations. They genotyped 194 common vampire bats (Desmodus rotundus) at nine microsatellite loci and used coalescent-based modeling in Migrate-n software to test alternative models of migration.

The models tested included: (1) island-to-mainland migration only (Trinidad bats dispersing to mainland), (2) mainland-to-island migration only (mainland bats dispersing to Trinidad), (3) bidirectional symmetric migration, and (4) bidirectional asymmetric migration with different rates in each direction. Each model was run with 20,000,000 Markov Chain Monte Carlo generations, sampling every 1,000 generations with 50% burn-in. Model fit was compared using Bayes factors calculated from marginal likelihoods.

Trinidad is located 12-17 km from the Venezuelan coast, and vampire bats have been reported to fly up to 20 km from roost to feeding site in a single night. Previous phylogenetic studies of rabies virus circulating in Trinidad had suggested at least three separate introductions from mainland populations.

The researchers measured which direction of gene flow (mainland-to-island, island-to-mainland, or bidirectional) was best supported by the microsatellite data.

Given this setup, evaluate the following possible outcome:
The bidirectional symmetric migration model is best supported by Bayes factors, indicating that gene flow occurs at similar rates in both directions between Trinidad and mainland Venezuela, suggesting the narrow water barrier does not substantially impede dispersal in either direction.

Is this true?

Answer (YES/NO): NO